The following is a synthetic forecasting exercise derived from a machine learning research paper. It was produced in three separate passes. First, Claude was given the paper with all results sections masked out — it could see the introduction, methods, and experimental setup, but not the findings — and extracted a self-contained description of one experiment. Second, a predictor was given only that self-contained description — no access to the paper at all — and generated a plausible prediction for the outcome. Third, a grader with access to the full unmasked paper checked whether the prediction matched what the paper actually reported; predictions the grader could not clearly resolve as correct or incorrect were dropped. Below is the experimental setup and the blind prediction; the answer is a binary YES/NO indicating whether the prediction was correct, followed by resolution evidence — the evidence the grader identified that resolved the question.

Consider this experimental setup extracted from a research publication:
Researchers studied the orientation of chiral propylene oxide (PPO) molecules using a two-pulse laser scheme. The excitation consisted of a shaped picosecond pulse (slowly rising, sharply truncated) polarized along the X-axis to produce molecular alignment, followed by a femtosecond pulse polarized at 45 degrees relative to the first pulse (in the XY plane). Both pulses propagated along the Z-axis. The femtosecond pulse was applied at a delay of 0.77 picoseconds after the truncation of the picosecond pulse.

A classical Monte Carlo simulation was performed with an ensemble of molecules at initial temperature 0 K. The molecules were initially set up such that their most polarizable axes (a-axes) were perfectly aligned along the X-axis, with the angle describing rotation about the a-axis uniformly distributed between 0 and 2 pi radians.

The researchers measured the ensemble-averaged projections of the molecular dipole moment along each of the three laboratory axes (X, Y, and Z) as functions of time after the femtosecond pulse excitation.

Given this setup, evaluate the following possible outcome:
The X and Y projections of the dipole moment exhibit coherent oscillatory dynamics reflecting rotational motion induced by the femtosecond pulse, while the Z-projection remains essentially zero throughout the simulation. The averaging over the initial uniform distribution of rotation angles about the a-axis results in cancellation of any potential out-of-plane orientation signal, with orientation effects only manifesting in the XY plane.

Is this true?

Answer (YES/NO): NO